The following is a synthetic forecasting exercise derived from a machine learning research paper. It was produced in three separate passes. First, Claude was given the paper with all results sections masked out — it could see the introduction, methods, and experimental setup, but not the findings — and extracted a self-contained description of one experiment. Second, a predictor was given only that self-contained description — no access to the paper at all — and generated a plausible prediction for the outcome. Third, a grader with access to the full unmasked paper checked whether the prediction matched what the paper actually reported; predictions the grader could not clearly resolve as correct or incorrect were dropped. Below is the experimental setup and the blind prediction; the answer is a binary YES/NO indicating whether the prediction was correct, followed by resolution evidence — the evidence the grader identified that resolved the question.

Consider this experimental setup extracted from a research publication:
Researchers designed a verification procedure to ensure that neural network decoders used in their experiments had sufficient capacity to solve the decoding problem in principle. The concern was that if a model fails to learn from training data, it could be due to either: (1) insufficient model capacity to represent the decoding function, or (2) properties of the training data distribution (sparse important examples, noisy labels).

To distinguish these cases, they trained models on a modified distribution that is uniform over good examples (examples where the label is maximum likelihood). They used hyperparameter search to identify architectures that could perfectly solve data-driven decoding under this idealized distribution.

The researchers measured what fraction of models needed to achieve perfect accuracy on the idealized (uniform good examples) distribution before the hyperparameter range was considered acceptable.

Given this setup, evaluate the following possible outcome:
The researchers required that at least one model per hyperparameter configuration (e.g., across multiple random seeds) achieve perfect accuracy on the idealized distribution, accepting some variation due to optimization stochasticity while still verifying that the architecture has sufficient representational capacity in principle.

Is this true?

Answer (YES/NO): NO